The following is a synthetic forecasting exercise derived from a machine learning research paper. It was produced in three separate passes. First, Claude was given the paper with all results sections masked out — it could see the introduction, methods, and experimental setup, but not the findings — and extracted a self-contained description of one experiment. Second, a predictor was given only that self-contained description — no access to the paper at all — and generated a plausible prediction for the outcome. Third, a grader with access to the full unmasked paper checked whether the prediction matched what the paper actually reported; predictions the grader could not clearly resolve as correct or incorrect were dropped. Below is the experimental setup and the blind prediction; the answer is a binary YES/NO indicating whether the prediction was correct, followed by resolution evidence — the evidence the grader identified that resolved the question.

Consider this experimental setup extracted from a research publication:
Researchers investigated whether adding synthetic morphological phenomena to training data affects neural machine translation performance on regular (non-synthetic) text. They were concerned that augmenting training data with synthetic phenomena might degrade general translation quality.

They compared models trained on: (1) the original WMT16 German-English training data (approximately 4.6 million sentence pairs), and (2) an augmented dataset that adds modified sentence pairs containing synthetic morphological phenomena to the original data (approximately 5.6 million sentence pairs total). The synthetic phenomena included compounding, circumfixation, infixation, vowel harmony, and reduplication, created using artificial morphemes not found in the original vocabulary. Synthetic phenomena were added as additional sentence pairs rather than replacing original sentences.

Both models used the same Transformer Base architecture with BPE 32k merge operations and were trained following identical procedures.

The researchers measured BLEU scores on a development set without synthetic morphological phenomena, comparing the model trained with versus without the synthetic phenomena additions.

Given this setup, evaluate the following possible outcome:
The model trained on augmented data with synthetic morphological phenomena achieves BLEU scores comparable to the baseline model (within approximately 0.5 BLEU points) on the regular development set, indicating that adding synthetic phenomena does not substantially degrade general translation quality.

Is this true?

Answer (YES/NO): YES